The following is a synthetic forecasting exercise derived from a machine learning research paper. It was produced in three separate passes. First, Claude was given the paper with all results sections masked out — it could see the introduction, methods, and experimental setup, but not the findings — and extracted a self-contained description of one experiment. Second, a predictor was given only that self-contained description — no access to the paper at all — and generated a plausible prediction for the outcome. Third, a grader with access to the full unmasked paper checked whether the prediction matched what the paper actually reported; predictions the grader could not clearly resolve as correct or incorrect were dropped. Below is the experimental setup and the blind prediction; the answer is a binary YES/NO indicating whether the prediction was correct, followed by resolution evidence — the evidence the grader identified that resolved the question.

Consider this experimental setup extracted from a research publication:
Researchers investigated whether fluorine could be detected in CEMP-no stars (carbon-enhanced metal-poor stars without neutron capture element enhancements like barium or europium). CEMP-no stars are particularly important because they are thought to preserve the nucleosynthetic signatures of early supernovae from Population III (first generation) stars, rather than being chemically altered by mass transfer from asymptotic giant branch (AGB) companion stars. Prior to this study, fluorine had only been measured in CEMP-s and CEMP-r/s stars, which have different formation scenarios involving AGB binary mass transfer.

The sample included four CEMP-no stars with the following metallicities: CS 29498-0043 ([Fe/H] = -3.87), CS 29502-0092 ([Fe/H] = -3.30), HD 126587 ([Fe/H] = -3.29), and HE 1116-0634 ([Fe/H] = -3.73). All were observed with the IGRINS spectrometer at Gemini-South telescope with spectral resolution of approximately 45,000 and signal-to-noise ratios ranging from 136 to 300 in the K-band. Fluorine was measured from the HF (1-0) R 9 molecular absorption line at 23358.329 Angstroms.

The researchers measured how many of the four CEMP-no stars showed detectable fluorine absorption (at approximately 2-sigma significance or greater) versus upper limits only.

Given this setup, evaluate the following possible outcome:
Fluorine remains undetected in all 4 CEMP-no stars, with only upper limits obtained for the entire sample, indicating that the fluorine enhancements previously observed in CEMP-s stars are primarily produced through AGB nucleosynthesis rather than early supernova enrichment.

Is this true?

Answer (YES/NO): NO